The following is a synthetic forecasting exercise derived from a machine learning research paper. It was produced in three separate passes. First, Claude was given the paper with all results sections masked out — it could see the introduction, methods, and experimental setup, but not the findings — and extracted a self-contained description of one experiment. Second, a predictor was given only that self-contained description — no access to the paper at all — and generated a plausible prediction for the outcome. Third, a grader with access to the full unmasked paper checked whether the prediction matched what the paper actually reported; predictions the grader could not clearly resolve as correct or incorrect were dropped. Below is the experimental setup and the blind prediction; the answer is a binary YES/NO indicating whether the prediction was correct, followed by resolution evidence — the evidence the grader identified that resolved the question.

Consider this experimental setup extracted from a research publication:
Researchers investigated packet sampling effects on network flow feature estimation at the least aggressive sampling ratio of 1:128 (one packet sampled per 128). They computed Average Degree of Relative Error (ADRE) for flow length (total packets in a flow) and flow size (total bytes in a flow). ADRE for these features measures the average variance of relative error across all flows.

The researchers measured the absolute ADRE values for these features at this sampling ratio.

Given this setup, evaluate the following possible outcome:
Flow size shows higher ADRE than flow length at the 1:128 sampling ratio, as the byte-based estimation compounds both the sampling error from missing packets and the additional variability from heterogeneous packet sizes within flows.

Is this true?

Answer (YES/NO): YES